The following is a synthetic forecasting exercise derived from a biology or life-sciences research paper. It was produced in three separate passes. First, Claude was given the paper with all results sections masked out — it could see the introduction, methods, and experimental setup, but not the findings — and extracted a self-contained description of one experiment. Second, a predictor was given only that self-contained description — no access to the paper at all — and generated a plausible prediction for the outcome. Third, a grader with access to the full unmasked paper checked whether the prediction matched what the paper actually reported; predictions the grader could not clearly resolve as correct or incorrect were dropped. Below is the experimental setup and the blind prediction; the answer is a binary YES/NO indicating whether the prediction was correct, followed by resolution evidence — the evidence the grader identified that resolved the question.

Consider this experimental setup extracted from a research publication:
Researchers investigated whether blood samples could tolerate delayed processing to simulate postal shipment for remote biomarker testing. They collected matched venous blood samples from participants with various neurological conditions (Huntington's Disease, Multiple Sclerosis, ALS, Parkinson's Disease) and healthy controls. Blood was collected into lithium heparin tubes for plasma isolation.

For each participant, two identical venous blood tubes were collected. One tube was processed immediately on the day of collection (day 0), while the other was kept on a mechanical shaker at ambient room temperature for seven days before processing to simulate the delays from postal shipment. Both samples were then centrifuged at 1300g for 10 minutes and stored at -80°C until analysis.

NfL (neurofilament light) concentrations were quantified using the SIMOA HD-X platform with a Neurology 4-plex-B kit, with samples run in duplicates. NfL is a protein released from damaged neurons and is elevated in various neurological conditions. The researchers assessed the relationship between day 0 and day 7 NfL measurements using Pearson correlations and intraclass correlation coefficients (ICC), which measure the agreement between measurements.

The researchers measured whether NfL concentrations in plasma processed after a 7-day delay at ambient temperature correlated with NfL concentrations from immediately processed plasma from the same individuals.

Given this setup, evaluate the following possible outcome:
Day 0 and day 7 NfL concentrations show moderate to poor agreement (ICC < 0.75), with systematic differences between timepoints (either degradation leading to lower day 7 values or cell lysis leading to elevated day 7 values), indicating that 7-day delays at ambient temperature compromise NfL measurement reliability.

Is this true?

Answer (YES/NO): NO